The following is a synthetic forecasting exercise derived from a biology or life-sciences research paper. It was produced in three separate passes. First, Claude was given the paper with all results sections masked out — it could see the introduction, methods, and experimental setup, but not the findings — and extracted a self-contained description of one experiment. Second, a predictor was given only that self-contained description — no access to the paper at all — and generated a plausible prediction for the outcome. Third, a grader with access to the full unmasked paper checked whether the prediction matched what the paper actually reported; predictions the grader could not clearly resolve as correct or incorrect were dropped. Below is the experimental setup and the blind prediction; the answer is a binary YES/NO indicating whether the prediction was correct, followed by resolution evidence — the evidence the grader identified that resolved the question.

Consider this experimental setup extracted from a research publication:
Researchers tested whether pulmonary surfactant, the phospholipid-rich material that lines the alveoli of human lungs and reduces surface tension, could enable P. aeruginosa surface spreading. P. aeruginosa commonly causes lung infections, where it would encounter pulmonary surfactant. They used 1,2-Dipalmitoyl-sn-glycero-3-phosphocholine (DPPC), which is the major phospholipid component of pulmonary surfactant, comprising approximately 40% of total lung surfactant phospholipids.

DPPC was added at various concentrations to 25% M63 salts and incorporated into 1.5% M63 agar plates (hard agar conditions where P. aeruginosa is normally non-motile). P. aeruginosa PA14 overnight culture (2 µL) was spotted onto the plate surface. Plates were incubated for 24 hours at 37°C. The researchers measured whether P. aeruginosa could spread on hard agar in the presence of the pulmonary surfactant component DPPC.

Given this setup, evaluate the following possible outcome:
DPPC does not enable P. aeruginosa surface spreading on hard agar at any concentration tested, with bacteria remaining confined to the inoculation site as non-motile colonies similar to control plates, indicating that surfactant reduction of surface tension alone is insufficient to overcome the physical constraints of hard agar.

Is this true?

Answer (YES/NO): YES